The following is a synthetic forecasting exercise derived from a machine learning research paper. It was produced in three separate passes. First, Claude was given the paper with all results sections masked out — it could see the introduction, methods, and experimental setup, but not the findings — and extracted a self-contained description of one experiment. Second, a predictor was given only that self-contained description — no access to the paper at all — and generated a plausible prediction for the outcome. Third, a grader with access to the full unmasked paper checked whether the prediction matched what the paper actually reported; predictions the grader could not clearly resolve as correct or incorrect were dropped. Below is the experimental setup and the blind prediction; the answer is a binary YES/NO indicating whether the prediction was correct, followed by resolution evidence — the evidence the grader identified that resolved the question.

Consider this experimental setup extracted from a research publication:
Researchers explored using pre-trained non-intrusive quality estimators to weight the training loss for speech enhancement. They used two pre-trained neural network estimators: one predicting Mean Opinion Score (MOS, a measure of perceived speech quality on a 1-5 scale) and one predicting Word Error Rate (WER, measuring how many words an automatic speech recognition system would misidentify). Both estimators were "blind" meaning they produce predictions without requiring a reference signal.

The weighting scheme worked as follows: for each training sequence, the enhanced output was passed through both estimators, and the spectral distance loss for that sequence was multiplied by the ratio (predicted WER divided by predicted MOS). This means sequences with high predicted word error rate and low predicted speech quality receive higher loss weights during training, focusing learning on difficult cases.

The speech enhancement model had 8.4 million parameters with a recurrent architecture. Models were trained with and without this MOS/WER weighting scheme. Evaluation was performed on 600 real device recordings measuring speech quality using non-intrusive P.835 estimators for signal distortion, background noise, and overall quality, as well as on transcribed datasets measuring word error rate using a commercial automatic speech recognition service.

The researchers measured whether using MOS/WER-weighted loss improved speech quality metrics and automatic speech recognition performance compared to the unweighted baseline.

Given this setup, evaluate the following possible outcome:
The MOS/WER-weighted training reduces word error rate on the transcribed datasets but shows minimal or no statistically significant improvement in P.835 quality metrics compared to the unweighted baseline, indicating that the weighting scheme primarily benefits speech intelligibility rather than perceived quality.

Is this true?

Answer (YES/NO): NO